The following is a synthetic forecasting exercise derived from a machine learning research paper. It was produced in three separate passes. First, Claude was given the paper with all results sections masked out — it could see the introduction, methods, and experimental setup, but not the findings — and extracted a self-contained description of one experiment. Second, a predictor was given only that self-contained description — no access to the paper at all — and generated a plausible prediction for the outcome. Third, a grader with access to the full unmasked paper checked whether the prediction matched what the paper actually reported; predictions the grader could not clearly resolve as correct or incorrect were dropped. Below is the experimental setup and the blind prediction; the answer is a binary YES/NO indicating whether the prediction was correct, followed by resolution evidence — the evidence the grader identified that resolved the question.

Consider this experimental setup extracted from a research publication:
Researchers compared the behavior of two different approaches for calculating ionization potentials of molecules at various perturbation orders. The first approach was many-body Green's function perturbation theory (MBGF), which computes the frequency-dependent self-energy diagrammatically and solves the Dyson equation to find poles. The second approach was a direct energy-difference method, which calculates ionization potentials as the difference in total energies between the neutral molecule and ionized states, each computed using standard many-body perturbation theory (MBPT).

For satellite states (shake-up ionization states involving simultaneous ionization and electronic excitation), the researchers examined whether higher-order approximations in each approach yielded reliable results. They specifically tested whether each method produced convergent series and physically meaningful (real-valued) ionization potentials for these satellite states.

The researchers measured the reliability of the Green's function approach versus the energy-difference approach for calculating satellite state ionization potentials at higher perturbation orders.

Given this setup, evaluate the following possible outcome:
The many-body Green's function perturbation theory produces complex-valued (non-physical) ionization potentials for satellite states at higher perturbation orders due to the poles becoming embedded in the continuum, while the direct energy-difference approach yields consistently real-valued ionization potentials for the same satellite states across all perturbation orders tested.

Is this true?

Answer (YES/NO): NO